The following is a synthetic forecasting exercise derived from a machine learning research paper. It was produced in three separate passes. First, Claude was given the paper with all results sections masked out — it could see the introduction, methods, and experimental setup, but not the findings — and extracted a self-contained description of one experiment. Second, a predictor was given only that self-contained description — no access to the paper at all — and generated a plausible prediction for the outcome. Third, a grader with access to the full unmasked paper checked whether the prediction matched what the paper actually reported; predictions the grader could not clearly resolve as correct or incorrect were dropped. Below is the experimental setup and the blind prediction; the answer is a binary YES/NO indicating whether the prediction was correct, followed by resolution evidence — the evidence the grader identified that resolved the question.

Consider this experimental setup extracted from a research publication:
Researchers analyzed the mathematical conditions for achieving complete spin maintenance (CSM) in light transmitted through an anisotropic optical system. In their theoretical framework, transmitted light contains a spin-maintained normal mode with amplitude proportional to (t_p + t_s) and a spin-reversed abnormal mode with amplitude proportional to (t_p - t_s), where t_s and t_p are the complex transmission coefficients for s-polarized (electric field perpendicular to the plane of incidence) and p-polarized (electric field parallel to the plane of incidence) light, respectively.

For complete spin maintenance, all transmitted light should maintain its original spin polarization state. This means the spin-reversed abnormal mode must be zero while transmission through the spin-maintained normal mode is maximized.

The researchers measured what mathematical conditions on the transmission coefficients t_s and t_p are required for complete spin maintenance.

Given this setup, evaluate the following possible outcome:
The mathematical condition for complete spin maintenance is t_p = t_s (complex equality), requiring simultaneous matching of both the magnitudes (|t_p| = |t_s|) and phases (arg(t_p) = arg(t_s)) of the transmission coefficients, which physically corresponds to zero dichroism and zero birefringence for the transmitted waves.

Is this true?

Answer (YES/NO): NO